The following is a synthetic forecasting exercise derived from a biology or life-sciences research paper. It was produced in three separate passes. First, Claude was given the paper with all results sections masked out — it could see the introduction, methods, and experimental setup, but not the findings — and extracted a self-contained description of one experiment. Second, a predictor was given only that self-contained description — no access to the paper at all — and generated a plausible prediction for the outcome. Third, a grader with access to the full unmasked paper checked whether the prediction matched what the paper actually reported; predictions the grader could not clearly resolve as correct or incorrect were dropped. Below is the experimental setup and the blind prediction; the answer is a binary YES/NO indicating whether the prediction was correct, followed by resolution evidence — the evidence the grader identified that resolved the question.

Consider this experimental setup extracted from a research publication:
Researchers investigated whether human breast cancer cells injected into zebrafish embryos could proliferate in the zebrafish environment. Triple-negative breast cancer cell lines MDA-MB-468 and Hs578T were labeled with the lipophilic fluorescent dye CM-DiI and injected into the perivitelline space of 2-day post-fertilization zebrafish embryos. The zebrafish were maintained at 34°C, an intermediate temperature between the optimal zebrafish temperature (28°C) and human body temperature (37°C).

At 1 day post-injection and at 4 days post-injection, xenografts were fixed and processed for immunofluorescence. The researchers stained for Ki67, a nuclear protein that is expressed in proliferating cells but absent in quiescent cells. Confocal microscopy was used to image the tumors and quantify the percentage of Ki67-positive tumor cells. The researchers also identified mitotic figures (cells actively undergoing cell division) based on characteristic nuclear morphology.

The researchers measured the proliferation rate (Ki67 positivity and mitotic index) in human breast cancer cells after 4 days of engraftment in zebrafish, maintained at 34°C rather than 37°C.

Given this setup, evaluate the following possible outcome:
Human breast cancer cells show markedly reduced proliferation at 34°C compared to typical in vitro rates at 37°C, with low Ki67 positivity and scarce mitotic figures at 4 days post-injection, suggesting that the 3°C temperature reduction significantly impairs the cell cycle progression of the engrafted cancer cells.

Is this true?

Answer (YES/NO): NO